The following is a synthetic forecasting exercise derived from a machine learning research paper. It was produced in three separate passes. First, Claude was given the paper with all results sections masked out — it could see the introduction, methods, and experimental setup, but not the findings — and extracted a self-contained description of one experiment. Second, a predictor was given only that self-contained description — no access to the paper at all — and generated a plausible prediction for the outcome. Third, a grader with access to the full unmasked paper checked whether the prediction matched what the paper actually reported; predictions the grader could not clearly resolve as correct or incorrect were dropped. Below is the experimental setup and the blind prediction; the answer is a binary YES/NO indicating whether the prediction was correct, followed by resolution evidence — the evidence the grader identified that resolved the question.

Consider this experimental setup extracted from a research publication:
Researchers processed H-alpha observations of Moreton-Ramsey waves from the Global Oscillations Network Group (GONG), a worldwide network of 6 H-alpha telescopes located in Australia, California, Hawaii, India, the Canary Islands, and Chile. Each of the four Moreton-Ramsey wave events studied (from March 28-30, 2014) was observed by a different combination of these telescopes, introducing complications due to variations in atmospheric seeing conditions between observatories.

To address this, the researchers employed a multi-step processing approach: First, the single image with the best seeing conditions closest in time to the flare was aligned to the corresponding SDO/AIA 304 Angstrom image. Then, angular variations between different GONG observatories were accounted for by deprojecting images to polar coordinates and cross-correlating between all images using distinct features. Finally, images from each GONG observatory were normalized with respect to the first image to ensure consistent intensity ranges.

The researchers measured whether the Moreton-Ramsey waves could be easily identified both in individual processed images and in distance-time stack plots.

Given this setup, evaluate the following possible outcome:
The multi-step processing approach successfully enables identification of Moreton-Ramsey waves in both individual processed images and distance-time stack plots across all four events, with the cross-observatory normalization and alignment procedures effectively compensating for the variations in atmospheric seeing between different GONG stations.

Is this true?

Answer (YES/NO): NO